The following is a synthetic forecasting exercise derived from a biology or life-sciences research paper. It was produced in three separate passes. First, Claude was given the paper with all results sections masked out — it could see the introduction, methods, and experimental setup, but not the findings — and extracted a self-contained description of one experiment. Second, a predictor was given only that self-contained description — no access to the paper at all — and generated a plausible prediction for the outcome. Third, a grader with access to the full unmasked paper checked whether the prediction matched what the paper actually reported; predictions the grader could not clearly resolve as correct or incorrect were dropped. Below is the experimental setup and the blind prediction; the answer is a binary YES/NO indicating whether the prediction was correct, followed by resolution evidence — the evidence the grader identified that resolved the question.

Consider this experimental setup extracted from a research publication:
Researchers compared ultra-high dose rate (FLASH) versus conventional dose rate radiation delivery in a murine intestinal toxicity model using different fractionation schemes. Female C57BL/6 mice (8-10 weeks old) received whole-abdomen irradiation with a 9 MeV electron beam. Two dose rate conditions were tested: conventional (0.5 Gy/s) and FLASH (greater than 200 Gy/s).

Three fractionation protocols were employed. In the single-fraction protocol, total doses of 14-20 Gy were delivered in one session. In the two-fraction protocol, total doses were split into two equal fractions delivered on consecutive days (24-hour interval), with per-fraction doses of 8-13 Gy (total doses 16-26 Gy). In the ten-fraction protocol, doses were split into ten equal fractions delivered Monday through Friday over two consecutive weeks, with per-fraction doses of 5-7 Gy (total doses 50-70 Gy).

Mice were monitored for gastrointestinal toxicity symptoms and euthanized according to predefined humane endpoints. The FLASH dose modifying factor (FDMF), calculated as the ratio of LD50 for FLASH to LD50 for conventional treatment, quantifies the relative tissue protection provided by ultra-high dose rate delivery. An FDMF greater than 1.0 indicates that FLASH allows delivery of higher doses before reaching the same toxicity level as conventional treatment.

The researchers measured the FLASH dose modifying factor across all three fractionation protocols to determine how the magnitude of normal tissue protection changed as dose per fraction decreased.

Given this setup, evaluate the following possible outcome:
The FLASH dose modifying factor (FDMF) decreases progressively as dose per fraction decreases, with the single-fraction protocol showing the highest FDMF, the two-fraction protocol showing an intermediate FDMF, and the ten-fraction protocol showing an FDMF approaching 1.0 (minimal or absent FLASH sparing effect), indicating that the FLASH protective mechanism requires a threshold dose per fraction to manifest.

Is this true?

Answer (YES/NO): YES